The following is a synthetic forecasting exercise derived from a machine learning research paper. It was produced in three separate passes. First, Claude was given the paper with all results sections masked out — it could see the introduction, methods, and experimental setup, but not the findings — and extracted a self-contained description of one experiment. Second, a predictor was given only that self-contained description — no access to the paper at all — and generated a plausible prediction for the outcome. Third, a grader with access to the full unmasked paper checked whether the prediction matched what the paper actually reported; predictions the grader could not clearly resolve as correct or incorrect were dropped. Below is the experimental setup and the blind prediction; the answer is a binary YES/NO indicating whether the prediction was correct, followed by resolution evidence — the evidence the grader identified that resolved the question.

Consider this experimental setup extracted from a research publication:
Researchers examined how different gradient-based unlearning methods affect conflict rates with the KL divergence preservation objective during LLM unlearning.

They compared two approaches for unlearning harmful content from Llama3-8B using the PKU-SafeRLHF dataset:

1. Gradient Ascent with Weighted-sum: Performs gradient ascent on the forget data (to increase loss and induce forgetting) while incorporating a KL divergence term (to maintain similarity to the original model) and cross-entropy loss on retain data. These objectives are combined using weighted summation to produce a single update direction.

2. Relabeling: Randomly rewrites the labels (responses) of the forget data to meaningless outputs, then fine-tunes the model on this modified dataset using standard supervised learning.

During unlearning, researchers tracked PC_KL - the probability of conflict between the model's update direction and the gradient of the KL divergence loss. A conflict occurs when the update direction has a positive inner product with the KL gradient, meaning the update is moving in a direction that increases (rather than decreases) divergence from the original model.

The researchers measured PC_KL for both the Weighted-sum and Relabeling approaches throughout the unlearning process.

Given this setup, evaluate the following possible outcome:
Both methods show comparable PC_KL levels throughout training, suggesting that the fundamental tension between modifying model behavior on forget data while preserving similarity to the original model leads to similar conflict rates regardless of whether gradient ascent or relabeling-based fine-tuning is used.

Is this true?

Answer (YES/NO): NO